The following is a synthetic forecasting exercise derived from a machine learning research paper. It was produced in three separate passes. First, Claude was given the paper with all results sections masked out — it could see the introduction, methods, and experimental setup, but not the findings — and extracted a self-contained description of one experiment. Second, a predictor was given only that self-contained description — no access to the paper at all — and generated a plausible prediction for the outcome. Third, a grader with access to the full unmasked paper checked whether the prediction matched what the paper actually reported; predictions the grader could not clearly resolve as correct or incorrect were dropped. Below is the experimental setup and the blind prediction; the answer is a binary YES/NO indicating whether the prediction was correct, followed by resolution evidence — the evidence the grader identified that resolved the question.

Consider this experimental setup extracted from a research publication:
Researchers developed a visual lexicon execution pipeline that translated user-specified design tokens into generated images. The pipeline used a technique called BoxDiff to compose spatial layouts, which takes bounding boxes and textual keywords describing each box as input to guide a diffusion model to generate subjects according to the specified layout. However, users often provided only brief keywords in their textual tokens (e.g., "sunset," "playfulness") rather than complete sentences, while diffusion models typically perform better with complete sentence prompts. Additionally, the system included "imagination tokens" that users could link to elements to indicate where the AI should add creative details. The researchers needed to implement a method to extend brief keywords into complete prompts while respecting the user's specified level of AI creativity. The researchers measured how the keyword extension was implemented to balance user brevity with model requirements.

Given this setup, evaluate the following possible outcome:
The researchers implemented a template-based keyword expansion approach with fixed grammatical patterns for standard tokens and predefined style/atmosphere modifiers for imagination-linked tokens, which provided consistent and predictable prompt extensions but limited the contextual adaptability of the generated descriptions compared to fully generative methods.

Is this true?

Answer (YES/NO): NO